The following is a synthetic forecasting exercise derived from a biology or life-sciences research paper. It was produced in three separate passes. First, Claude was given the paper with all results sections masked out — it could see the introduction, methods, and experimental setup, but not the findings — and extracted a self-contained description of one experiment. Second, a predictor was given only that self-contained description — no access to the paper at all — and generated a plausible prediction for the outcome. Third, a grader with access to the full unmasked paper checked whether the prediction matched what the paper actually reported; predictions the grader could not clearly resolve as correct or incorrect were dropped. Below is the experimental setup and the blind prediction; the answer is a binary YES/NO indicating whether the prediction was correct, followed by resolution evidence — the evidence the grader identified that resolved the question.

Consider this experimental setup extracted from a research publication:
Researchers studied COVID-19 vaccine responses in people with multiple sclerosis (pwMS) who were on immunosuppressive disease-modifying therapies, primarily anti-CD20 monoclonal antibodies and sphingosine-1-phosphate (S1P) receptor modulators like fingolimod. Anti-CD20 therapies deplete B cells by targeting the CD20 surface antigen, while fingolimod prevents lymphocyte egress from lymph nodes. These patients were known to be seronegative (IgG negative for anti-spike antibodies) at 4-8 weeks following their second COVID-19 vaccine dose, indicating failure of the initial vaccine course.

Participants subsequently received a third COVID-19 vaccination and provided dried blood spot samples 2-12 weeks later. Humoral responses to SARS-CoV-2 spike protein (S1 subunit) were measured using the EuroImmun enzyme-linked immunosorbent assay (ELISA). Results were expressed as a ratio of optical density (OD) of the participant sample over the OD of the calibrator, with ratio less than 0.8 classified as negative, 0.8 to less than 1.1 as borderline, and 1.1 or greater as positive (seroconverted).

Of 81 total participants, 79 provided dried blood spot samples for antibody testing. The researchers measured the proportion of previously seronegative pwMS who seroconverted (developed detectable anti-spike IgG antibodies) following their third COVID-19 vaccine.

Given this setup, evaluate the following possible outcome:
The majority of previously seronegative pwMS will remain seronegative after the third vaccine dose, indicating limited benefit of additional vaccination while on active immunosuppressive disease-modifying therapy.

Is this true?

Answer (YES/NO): NO